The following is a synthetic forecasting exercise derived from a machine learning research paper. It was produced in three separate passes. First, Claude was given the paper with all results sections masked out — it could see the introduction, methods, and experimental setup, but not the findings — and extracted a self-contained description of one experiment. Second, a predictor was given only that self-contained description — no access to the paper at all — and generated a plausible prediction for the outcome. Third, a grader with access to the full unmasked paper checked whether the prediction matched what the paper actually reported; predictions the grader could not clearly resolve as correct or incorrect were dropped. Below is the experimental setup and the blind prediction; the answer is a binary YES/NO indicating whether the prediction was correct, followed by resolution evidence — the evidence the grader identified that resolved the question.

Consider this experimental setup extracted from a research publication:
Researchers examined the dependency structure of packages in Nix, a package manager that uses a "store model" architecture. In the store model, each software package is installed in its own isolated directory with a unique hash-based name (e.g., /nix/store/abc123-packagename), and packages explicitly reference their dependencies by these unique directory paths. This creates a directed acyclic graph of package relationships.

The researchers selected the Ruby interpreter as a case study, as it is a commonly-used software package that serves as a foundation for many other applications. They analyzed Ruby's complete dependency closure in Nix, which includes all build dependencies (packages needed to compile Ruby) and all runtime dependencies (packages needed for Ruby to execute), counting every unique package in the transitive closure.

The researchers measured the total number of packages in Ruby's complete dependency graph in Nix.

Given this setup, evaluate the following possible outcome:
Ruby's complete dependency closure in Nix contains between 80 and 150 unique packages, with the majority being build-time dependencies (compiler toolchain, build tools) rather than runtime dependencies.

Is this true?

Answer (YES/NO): NO